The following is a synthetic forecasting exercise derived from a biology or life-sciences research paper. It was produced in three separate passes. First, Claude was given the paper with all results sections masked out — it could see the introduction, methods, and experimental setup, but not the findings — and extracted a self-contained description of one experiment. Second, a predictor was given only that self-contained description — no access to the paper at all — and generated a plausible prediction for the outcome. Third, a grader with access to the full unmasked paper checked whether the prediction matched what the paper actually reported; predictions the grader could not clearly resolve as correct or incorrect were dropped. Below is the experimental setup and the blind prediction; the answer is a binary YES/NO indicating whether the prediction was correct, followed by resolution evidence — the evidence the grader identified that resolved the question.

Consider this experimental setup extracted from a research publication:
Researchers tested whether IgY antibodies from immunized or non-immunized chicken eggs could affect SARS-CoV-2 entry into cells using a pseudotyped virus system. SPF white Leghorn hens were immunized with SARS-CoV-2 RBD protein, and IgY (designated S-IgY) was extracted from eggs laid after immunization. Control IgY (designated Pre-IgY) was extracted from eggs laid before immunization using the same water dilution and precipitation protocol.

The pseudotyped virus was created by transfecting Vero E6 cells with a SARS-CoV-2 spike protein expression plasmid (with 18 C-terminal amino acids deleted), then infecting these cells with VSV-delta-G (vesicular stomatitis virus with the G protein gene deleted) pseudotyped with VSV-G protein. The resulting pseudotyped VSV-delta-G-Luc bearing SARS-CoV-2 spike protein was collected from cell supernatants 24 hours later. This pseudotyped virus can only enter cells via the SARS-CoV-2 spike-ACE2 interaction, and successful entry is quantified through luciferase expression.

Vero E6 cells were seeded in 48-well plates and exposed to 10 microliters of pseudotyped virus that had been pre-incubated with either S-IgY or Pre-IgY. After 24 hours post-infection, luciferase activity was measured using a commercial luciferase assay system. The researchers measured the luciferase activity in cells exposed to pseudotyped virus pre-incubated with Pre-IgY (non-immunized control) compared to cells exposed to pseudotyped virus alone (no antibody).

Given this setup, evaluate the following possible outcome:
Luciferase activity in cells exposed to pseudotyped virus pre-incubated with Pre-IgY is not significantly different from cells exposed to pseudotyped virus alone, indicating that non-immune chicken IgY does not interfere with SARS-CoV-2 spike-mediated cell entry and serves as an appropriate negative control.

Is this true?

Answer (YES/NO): YES